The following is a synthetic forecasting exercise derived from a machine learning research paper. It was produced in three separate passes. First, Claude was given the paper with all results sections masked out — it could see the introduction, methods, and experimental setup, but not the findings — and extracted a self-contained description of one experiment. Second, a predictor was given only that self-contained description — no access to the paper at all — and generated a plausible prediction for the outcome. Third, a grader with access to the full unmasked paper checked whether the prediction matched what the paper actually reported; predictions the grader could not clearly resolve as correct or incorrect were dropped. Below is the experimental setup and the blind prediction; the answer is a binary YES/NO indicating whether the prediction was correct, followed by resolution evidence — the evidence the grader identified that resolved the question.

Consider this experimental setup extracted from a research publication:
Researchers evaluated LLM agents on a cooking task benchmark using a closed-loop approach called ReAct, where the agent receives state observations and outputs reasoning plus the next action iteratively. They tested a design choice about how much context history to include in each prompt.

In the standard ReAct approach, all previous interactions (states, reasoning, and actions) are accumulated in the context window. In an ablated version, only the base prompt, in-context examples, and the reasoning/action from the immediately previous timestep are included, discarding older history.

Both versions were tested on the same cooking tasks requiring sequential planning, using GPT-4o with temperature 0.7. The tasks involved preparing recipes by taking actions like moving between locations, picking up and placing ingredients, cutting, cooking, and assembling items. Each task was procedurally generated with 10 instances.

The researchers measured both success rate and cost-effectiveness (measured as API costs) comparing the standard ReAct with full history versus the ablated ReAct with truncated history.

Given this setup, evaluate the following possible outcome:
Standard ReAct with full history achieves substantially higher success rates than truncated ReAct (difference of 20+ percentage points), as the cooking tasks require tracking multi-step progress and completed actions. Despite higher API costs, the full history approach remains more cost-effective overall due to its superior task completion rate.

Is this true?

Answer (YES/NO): NO